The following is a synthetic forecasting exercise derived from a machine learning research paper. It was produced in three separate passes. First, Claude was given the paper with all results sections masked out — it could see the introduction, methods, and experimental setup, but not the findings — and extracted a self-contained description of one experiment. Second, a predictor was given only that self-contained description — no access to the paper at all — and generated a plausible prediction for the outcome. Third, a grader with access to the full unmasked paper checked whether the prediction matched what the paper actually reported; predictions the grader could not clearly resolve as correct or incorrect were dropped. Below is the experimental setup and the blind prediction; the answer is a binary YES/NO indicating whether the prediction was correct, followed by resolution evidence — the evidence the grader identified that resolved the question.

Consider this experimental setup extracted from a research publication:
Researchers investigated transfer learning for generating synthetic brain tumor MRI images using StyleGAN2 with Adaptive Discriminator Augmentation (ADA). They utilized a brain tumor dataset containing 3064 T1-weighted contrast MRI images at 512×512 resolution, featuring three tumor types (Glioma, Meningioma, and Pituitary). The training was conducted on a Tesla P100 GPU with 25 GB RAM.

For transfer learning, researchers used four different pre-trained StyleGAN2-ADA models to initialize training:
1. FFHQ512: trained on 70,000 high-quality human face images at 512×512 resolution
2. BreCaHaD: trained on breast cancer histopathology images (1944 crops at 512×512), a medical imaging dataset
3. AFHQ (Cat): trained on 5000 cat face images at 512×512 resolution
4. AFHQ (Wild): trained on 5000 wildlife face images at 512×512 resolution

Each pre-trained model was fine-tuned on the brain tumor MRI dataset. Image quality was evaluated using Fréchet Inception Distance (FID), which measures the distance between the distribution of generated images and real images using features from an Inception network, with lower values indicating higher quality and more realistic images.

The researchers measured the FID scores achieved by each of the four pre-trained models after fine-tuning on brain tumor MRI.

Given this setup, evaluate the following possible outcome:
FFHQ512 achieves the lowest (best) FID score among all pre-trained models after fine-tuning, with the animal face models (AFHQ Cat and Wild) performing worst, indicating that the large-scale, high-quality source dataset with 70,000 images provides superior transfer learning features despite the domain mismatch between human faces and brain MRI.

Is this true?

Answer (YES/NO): NO